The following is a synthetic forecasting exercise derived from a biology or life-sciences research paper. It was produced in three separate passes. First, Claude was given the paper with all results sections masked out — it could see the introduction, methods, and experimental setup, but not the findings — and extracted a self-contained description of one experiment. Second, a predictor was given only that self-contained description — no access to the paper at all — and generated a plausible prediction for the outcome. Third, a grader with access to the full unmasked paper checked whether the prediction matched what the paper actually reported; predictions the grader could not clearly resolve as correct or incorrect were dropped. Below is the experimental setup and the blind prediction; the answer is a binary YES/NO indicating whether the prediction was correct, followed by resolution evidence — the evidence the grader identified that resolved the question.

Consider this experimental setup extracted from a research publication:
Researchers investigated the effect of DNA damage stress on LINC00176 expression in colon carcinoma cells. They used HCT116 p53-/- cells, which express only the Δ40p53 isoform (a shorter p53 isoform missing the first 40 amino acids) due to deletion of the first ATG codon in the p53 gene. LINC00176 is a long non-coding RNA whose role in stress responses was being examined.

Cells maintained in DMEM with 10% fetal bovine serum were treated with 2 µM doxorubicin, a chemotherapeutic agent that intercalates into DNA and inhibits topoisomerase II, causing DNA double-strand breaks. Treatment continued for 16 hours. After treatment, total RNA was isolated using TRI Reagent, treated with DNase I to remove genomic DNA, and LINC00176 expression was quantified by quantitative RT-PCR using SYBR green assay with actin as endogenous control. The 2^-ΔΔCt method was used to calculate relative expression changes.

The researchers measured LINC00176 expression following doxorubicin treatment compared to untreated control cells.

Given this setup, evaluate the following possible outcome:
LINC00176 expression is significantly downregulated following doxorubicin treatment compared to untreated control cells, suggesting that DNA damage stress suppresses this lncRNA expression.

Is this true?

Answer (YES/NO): NO